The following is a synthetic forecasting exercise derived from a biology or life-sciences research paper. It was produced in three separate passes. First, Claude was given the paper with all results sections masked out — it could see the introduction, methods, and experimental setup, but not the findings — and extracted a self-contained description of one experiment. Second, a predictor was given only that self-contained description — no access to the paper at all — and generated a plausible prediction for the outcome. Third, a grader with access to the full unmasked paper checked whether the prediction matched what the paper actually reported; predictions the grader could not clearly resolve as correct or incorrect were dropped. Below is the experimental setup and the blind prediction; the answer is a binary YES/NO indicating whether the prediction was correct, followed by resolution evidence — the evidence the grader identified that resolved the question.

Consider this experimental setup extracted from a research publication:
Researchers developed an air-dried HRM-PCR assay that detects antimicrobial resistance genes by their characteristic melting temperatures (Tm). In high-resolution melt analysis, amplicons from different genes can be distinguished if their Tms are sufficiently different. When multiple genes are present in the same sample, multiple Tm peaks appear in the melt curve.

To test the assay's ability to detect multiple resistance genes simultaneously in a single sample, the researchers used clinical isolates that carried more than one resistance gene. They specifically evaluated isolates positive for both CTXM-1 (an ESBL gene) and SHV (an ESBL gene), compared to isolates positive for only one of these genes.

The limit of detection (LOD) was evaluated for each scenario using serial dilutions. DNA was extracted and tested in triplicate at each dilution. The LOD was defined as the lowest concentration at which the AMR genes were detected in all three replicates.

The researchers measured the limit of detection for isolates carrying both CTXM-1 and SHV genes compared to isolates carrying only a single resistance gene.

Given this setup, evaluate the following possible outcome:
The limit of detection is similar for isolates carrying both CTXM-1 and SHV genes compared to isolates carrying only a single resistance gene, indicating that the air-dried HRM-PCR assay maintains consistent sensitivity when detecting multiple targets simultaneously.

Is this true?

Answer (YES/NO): NO